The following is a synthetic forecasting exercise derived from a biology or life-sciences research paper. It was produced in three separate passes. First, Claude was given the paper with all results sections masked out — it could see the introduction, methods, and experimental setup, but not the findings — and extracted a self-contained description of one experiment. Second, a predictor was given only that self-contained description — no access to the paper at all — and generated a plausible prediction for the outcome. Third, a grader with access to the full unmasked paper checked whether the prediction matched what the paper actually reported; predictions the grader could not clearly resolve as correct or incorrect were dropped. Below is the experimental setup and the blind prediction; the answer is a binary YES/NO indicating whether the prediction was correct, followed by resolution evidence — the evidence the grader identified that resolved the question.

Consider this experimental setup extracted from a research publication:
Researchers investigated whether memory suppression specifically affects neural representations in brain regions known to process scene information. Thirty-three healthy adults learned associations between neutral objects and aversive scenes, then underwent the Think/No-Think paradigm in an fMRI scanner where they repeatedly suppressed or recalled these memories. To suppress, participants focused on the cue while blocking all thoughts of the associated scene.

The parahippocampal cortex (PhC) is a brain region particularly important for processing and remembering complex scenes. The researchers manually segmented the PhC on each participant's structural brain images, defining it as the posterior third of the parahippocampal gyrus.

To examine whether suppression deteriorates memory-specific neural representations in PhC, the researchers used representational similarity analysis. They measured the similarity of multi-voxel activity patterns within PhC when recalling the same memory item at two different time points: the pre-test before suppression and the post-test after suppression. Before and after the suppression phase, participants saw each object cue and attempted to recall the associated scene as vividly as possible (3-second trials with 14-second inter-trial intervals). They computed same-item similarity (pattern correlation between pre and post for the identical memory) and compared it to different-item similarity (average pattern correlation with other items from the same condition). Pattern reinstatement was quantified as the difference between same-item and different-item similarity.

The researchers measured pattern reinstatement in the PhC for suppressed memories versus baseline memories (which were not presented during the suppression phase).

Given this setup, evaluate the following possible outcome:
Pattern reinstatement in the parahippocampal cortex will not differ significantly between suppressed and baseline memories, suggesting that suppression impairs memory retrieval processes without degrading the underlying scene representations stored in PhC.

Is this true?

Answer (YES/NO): YES